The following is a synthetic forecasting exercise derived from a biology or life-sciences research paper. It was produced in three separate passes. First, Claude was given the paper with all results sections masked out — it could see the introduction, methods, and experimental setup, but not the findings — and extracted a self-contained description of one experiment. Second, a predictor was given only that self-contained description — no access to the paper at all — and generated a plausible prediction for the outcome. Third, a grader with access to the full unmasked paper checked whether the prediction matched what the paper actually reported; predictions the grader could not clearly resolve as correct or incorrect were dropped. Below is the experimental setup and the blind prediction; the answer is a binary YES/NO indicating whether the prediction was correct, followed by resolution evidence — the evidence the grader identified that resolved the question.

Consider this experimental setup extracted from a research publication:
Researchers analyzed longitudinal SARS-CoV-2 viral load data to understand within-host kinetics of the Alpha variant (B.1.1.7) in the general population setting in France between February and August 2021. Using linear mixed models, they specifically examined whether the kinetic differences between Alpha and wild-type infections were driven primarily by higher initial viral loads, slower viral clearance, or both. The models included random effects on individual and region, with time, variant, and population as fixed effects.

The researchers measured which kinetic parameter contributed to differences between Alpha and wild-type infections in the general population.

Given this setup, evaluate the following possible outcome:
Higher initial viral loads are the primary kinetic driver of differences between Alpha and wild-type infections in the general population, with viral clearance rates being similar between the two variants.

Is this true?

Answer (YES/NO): NO